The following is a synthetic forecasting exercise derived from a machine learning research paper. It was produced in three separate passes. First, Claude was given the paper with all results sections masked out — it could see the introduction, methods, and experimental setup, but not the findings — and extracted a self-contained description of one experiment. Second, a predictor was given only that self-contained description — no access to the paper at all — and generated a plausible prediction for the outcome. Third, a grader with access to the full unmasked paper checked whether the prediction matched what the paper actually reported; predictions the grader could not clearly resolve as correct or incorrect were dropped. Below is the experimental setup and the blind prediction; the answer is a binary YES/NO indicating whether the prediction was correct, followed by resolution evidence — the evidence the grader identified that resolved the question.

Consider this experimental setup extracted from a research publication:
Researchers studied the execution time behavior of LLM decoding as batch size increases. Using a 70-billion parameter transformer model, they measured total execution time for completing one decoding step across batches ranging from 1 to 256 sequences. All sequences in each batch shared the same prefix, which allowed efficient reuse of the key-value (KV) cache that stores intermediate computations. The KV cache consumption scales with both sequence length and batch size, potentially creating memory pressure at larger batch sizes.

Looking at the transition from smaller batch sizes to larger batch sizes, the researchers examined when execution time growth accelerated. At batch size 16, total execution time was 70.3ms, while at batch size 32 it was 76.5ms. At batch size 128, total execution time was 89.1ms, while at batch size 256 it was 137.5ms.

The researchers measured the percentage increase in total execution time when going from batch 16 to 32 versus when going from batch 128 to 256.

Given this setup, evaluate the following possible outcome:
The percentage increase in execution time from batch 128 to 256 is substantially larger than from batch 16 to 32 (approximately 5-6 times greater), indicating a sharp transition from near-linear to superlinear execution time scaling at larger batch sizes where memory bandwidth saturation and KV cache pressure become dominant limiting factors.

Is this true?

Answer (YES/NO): YES